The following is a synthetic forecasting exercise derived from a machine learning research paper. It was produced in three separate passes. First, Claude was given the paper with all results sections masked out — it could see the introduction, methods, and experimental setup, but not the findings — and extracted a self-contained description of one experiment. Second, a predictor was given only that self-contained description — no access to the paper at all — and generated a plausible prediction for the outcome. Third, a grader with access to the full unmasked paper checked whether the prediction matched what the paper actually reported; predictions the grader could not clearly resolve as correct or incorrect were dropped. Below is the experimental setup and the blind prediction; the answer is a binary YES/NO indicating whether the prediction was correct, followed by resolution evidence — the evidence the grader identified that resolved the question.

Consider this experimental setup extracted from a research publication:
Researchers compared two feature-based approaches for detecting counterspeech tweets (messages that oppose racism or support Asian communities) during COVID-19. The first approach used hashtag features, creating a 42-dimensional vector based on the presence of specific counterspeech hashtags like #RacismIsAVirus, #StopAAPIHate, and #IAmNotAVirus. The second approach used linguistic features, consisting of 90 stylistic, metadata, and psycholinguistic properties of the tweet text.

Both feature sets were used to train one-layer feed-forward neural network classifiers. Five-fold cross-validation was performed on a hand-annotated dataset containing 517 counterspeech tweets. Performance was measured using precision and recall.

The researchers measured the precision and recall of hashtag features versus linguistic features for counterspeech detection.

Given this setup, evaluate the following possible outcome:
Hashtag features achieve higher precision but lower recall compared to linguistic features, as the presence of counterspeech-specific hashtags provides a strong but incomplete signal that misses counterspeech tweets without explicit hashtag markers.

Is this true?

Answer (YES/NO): YES